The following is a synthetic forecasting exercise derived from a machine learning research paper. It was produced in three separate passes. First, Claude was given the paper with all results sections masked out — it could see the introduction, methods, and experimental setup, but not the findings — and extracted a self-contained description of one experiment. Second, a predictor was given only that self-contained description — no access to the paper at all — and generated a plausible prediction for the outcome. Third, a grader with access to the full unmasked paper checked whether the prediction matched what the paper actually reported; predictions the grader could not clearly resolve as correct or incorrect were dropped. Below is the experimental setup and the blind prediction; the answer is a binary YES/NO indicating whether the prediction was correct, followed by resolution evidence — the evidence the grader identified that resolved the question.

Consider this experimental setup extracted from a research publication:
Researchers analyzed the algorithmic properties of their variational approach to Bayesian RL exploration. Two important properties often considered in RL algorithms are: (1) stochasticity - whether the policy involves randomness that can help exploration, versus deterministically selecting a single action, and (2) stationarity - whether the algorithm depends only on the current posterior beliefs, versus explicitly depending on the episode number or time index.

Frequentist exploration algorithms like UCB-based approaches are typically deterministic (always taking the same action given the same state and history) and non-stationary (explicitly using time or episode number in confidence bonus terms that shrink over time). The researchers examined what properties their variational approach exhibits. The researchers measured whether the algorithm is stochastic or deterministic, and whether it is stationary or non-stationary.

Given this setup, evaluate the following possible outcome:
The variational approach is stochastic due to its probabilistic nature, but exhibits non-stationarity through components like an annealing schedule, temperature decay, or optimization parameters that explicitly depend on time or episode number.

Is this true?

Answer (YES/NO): NO